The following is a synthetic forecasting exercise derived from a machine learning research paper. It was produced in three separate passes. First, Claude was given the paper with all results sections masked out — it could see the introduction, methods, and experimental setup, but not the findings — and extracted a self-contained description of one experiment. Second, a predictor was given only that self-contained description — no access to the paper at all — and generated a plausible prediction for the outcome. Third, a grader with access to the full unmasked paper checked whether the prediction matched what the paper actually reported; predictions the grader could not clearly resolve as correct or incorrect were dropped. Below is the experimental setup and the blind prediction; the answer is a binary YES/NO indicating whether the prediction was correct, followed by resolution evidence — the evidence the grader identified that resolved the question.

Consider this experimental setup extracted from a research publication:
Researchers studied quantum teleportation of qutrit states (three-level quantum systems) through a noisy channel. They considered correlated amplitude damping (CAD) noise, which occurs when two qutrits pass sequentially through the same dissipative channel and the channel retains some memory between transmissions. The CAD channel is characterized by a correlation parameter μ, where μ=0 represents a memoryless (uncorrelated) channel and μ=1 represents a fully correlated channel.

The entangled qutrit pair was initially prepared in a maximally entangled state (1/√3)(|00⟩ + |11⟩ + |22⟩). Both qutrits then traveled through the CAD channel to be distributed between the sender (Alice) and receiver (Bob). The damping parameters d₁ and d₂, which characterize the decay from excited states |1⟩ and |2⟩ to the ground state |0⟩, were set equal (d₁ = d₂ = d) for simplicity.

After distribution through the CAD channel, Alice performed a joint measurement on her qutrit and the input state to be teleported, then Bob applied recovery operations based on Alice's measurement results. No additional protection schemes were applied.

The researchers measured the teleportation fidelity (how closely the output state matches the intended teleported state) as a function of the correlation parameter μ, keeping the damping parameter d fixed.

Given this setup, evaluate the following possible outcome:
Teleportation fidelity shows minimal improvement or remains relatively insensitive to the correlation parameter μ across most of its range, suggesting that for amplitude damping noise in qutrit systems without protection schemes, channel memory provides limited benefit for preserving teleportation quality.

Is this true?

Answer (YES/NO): NO